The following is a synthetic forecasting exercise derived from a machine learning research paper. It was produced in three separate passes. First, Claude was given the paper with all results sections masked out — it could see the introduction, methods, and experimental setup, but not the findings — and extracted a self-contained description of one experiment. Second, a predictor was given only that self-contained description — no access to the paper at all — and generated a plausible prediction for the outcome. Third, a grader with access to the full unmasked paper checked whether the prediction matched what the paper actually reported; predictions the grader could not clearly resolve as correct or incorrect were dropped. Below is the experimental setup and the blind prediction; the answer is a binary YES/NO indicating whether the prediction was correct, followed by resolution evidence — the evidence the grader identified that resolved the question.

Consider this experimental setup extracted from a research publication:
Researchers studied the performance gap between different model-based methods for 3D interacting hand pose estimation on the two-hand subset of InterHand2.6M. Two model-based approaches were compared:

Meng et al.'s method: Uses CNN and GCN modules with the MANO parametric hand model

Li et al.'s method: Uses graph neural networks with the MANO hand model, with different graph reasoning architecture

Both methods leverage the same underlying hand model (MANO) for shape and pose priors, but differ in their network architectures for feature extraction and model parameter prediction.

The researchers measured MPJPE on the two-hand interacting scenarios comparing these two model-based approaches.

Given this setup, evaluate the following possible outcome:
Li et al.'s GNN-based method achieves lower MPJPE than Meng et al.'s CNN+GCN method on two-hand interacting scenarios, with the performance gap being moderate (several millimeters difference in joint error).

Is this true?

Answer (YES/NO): YES